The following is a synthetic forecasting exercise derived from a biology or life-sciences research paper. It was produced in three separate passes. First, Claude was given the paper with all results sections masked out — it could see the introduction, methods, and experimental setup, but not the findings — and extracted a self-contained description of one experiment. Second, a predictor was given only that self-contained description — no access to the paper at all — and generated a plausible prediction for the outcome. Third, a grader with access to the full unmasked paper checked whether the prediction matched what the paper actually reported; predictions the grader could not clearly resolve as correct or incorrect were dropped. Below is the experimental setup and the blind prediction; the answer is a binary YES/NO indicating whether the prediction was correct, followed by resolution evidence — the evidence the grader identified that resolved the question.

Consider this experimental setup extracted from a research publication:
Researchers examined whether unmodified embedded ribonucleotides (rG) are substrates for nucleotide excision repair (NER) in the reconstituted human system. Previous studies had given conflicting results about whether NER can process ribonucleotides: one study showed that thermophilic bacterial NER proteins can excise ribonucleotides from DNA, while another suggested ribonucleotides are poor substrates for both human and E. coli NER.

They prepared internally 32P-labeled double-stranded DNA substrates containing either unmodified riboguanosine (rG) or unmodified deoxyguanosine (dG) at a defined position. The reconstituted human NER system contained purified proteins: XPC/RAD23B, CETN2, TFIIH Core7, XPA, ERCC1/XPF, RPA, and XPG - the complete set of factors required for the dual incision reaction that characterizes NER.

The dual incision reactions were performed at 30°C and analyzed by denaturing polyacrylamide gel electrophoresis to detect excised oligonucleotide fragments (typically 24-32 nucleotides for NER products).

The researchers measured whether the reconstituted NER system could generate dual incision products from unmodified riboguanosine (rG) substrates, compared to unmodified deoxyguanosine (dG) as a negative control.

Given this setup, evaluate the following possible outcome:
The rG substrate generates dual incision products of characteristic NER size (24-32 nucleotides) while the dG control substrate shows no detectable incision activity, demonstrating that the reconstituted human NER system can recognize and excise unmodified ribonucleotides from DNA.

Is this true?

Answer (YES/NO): NO